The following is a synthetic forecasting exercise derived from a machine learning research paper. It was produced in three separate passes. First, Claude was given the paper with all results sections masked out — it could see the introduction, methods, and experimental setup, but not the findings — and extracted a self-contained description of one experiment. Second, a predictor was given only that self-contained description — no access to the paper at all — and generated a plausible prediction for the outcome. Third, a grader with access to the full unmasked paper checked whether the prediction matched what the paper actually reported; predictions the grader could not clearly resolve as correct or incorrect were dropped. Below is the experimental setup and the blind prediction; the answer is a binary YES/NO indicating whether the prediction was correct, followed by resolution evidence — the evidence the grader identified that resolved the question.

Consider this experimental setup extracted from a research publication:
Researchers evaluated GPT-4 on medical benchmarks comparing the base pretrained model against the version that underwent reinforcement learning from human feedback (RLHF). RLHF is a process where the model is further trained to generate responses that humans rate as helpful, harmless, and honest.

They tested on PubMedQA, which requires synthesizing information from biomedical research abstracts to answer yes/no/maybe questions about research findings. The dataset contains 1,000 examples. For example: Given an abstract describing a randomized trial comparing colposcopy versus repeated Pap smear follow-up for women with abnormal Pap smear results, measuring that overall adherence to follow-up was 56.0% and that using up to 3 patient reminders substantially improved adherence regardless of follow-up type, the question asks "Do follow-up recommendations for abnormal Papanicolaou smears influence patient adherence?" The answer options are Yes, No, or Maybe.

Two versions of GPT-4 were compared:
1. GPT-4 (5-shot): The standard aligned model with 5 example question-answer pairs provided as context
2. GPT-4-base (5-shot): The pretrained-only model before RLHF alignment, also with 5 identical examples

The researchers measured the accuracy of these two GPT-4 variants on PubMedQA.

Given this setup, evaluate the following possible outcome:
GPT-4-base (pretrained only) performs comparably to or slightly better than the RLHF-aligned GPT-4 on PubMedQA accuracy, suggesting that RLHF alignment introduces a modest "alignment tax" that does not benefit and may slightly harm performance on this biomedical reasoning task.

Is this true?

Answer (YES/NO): YES